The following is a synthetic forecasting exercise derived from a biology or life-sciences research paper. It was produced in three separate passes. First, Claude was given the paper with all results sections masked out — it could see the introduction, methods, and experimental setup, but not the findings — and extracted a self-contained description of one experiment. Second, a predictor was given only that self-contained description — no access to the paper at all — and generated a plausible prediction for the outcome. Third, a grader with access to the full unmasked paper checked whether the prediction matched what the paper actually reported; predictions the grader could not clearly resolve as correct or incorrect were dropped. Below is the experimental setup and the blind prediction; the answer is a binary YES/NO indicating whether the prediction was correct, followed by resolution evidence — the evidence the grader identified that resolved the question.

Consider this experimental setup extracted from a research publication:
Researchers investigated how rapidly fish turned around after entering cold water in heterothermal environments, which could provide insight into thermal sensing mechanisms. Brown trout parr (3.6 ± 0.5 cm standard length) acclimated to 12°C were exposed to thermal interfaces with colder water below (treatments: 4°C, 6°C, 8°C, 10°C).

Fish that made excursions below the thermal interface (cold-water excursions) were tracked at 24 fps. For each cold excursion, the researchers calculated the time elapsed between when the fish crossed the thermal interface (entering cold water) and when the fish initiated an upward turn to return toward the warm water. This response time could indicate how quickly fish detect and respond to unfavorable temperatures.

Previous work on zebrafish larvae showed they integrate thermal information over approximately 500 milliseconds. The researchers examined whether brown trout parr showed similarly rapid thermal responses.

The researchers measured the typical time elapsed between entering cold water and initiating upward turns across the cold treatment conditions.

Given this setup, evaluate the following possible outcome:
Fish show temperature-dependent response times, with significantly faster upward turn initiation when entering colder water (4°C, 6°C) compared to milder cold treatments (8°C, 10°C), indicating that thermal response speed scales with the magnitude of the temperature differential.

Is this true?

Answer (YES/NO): YES